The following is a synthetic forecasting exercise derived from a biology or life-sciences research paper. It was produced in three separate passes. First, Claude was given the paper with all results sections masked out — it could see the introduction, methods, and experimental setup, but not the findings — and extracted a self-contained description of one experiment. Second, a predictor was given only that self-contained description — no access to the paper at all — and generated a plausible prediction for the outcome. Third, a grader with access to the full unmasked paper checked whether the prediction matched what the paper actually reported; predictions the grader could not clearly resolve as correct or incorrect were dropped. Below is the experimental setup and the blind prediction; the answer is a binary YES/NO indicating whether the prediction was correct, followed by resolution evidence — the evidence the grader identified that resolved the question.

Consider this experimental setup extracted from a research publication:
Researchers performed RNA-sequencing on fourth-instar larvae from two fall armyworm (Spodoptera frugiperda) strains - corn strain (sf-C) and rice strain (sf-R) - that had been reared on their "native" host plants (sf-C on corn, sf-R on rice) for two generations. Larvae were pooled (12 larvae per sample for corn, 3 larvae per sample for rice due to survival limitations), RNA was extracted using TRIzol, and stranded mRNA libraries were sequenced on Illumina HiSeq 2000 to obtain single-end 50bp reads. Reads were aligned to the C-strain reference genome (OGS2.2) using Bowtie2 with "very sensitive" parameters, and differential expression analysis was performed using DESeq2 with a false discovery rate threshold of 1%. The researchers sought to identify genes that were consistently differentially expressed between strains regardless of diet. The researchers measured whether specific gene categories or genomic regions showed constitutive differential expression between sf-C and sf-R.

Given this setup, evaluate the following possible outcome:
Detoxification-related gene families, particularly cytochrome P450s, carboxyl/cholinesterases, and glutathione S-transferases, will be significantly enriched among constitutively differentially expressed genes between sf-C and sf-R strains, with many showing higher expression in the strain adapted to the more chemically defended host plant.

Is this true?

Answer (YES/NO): NO